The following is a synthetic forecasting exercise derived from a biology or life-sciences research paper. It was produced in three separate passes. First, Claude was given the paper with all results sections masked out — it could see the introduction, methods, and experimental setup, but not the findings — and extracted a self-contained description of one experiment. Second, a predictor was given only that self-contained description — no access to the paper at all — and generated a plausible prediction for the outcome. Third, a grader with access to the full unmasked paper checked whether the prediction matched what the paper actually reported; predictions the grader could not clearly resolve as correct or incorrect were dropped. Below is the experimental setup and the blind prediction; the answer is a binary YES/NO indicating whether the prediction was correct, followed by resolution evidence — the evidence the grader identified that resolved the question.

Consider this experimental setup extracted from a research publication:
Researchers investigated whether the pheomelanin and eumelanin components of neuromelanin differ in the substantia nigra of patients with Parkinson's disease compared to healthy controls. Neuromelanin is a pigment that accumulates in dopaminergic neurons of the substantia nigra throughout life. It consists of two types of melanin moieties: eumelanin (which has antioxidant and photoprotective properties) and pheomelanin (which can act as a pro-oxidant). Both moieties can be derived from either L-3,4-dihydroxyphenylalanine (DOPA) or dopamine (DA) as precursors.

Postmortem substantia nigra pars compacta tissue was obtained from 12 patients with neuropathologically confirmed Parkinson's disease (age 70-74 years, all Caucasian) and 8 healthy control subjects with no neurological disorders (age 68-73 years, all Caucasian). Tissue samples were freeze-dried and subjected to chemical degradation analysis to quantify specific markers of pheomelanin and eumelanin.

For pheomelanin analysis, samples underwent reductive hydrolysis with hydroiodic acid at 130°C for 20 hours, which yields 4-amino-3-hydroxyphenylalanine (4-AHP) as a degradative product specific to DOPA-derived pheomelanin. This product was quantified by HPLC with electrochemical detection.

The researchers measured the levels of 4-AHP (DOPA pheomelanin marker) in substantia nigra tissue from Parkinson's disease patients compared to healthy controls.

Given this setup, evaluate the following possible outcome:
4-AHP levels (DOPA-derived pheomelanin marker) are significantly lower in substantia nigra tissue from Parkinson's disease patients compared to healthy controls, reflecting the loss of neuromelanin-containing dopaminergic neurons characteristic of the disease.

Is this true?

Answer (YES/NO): NO